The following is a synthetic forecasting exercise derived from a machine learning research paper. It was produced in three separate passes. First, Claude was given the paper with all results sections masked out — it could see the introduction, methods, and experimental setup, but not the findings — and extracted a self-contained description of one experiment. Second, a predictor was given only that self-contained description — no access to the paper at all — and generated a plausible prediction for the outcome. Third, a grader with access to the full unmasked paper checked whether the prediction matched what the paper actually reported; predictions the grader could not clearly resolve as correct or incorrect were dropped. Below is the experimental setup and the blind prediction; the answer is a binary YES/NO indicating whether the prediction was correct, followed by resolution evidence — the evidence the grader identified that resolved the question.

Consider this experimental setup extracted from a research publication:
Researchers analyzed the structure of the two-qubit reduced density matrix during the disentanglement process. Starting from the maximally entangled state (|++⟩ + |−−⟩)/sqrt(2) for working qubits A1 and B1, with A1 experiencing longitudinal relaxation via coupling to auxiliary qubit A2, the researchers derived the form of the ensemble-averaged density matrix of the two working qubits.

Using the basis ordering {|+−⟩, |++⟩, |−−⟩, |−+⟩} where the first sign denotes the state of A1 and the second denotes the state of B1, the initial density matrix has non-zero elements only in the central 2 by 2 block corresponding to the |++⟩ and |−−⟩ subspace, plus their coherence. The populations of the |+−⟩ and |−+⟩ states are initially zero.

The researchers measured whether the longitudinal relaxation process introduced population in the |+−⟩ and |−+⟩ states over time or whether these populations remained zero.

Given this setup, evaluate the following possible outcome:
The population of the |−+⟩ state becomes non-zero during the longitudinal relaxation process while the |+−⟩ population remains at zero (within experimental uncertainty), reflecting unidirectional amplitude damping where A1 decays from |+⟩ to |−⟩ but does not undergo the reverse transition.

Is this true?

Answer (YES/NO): NO